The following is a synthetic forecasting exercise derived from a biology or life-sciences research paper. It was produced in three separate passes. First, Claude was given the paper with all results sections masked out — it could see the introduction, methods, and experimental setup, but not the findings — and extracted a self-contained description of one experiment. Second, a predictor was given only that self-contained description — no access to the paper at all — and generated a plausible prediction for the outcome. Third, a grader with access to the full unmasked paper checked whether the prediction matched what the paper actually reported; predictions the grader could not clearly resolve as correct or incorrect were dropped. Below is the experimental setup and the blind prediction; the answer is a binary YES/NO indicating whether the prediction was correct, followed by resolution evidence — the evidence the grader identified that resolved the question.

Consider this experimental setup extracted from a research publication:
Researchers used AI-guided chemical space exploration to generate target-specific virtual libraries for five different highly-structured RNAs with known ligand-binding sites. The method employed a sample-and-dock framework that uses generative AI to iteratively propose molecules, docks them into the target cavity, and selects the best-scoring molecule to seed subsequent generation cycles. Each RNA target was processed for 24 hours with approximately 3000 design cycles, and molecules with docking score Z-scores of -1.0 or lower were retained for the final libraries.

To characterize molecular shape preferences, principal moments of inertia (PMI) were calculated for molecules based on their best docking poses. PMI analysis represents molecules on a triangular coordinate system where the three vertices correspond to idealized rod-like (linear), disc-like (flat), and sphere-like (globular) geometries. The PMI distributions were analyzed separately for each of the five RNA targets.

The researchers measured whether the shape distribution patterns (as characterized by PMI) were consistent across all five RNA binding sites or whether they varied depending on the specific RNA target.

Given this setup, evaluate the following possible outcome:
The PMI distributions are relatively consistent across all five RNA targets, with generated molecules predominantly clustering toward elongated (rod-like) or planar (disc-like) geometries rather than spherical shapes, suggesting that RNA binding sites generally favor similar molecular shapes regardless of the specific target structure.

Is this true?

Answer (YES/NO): NO